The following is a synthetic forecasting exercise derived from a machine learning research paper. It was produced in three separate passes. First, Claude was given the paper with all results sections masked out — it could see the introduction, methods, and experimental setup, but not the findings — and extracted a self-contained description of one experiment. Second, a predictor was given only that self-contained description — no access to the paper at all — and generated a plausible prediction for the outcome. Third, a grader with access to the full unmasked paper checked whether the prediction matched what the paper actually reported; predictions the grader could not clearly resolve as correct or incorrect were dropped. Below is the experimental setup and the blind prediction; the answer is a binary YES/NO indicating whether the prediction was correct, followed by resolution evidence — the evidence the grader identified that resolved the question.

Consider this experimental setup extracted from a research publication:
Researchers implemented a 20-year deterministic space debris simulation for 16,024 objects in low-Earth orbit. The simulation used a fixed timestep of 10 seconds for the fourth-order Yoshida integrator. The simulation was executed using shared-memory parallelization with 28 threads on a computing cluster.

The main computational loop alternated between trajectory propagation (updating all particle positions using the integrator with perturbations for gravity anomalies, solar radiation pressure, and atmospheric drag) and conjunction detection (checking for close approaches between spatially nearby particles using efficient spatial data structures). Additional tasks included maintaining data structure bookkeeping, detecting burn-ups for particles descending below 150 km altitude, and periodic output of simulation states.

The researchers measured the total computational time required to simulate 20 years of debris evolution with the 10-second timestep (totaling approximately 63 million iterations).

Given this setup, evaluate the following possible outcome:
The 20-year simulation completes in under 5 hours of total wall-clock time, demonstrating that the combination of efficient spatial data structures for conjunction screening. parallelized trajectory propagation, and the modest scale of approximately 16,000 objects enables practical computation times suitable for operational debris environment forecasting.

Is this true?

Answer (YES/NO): NO